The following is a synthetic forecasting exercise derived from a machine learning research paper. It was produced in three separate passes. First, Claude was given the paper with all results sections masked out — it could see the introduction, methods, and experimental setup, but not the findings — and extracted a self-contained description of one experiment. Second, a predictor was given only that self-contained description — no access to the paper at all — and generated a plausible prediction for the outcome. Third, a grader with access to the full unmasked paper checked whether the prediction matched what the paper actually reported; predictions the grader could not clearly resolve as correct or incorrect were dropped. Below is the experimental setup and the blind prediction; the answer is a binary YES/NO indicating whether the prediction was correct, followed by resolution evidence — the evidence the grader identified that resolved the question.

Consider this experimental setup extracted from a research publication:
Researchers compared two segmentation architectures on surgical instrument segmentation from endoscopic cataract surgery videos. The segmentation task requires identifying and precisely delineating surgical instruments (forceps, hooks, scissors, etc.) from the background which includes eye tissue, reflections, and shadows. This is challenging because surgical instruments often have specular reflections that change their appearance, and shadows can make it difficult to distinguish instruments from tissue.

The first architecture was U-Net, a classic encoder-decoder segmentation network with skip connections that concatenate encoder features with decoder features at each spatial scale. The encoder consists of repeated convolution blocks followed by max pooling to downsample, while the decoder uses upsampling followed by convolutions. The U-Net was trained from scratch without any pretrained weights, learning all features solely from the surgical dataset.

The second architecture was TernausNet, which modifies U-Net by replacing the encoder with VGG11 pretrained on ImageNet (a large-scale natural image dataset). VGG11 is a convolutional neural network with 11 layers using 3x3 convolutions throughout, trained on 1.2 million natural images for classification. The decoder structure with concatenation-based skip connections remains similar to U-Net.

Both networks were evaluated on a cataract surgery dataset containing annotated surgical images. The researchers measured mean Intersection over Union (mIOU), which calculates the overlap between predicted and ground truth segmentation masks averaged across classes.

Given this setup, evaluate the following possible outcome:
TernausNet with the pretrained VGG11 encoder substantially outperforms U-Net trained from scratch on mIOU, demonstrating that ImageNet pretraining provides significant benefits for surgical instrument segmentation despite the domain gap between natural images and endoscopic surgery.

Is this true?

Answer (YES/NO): YES